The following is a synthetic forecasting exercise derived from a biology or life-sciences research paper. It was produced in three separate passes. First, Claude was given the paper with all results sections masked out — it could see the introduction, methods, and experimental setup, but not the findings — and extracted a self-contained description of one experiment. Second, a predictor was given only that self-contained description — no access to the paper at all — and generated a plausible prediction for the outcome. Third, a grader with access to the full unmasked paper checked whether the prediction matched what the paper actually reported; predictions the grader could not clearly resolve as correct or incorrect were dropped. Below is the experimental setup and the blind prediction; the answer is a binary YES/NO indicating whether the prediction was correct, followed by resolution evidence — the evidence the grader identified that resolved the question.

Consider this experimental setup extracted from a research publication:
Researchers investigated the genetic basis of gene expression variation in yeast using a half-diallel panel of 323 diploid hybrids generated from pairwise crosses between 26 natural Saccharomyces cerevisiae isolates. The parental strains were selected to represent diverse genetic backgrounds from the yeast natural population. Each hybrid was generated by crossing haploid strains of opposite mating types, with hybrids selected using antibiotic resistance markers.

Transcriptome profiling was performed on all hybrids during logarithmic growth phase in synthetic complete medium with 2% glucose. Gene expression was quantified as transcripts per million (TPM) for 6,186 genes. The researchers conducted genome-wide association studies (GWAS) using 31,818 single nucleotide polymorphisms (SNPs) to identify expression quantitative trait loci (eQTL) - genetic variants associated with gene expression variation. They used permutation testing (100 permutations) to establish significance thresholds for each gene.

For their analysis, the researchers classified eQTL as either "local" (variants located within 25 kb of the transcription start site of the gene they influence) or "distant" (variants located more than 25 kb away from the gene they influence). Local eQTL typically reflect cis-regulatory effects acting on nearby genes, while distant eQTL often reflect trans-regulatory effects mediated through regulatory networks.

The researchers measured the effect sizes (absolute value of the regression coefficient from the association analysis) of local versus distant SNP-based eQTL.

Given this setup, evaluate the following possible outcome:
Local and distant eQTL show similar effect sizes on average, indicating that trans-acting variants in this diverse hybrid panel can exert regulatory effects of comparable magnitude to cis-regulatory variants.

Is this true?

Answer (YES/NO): NO